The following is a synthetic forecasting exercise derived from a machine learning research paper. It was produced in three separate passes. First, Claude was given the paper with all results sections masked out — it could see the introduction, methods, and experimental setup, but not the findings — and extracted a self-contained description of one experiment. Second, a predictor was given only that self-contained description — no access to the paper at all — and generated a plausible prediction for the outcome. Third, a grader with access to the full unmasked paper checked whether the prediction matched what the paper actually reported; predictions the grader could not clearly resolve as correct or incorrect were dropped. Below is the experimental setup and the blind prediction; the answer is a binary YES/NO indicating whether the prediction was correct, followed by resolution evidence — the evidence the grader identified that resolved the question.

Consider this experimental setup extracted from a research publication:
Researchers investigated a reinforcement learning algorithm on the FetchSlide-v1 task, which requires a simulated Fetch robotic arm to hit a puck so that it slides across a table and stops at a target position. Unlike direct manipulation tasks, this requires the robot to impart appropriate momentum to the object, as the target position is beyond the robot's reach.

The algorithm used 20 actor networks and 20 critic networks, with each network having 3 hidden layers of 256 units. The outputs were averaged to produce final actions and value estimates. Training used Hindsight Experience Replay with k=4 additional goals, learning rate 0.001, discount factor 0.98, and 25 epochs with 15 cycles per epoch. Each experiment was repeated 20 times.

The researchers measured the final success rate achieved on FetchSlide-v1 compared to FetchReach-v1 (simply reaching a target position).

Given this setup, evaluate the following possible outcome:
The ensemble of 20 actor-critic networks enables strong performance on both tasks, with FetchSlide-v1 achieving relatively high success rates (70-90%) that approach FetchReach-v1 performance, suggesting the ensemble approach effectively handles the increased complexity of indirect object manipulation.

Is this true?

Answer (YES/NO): NO